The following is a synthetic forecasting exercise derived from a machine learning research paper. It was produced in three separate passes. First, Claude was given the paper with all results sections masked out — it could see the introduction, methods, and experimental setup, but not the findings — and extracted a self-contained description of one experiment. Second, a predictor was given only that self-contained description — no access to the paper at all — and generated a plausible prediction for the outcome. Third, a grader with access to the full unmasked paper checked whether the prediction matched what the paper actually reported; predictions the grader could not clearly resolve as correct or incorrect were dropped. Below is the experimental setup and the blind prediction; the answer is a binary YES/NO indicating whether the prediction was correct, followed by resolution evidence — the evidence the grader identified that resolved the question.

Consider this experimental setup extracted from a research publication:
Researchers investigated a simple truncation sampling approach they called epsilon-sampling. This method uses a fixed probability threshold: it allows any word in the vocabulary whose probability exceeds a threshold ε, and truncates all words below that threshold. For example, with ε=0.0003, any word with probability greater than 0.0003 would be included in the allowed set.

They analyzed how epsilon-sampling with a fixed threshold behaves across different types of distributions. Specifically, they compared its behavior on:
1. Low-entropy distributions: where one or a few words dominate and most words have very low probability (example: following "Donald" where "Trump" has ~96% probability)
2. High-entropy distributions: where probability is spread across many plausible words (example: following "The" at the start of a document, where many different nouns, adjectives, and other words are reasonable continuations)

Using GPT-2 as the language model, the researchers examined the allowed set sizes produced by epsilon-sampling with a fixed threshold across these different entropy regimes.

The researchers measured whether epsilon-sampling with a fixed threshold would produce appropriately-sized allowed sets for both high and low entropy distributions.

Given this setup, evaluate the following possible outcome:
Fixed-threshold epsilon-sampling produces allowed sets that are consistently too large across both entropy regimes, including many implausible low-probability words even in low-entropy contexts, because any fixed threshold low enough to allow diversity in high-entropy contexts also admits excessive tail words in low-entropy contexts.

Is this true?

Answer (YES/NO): NO